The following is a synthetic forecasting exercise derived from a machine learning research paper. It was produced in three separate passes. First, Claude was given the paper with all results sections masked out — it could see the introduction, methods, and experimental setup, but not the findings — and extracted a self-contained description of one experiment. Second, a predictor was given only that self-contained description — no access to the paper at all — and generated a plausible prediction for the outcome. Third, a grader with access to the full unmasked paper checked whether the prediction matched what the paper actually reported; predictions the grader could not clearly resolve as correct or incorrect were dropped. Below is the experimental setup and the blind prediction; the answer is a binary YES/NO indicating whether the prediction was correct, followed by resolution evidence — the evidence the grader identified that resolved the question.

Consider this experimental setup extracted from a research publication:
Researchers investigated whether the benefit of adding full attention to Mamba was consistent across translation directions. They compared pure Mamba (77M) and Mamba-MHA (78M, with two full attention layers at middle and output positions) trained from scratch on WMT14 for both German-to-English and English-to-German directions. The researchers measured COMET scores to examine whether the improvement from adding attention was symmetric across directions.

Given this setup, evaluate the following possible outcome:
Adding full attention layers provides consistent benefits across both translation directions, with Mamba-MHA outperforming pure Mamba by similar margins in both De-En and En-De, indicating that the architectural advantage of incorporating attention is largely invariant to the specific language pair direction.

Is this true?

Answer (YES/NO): NO